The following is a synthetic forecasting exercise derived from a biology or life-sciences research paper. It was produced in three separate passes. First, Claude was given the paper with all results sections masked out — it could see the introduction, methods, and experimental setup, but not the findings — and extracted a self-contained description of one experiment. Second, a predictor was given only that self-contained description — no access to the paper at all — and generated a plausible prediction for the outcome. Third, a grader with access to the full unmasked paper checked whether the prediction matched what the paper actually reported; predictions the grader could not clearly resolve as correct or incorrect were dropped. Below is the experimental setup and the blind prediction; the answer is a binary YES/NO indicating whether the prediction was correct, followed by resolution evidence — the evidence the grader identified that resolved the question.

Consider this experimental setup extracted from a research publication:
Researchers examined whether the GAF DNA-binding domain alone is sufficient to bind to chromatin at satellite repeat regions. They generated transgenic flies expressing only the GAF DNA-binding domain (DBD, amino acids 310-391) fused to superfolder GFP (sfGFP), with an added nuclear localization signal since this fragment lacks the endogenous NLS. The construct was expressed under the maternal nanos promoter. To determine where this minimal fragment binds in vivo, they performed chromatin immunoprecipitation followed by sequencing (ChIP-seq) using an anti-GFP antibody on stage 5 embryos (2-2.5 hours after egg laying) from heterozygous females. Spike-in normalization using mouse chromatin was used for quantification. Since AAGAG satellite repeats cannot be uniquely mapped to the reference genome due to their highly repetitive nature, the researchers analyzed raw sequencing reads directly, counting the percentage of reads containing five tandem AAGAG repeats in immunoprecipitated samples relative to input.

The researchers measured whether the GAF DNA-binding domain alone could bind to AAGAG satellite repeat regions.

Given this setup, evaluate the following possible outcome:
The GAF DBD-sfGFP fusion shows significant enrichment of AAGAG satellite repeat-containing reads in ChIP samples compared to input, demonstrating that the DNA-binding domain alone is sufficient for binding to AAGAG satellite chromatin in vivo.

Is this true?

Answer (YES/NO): YES